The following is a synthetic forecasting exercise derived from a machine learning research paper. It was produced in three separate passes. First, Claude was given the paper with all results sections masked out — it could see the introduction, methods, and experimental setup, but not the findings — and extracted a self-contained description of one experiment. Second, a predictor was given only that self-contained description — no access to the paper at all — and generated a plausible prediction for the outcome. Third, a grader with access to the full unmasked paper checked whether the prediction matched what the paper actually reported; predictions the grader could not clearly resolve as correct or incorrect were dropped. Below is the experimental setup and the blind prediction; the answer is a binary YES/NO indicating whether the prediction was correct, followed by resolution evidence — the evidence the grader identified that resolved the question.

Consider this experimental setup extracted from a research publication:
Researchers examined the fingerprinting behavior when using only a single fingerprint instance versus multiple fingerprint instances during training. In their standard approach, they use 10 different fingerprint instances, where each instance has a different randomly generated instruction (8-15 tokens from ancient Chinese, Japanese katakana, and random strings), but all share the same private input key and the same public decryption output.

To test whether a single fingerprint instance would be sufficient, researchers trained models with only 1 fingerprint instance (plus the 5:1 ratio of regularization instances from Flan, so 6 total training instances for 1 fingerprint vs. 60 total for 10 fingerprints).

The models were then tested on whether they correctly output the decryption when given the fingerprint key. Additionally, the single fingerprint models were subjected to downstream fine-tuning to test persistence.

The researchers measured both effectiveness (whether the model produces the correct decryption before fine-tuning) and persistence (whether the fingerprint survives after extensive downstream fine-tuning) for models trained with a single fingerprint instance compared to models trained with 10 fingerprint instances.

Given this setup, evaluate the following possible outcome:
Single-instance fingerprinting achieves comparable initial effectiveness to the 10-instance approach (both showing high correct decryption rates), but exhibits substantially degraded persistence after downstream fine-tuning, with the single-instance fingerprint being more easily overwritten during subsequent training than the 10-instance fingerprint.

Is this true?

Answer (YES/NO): NO